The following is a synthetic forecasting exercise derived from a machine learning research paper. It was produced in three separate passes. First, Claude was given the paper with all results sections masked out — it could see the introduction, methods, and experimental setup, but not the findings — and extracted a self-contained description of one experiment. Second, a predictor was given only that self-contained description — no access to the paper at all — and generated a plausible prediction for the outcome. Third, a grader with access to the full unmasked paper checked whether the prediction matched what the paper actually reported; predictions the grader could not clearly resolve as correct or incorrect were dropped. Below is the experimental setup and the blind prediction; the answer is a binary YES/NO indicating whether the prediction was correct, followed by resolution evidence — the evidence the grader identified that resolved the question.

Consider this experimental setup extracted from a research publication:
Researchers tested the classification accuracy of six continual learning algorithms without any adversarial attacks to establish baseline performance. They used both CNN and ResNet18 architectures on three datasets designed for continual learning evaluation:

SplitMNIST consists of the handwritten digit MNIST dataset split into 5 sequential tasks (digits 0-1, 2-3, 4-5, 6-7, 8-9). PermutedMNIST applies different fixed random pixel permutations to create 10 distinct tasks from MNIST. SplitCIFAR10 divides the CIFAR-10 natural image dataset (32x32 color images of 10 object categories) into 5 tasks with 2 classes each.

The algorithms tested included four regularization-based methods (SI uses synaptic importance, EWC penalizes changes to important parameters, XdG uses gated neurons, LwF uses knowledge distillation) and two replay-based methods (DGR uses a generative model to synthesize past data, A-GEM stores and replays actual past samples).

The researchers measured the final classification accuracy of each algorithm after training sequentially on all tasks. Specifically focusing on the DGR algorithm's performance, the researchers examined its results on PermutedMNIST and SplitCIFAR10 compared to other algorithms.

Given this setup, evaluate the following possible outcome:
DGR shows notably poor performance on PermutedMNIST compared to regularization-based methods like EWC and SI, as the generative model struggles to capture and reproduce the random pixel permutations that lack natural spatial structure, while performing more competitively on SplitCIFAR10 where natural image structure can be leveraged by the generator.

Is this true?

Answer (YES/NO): NO